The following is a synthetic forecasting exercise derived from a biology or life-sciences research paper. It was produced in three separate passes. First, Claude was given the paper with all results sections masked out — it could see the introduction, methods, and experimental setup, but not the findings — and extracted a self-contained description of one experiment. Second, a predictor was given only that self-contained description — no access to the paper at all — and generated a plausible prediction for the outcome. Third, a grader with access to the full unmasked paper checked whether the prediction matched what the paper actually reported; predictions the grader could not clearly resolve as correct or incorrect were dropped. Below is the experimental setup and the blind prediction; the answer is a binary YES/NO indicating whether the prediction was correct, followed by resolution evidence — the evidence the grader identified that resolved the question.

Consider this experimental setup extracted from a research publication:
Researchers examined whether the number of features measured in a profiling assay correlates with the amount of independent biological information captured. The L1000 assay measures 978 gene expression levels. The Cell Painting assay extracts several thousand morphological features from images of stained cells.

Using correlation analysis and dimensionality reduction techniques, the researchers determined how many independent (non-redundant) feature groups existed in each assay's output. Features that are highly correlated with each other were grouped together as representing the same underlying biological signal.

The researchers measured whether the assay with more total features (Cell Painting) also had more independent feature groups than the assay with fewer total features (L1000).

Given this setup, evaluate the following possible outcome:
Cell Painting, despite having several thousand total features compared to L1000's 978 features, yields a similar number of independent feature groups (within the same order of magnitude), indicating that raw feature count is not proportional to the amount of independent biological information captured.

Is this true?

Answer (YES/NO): NO